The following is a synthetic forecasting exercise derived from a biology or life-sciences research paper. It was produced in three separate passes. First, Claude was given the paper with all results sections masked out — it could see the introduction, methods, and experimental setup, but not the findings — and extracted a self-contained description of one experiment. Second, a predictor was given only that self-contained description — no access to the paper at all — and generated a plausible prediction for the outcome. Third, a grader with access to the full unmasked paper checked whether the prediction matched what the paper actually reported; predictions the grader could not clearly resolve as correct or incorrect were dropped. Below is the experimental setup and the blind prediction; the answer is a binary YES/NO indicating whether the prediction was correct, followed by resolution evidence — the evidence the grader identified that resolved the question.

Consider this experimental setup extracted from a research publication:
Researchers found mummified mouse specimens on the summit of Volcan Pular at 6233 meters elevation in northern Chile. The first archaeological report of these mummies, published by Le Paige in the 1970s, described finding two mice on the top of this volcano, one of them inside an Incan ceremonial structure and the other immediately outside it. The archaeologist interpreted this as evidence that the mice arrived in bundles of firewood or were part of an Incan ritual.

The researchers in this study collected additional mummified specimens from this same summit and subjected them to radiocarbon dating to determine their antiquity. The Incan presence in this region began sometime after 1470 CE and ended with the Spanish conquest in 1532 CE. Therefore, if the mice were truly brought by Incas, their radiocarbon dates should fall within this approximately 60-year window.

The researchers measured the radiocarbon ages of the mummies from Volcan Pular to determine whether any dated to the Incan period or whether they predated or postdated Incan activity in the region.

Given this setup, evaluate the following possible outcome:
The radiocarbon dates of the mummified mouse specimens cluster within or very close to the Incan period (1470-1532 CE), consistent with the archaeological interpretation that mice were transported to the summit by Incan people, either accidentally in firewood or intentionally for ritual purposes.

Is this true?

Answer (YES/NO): NO